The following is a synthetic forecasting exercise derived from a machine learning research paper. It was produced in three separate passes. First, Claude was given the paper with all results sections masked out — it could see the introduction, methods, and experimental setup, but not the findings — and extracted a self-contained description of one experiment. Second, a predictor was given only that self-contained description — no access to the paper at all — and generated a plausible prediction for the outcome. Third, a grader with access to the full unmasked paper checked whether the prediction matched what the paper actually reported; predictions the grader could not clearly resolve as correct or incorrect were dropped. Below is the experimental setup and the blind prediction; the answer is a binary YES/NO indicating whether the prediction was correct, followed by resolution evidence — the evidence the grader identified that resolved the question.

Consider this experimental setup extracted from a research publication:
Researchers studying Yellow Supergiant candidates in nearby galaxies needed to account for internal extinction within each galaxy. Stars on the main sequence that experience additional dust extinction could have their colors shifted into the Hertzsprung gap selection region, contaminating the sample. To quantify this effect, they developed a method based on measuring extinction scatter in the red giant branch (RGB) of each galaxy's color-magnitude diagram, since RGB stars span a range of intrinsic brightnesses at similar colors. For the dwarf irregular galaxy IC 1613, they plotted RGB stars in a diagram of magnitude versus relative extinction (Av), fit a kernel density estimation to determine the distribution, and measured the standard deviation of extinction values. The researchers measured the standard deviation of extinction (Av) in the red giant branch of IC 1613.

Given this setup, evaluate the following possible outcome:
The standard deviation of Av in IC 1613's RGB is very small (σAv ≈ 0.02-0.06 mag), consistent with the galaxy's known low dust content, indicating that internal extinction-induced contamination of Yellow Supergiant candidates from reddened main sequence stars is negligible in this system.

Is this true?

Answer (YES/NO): NO